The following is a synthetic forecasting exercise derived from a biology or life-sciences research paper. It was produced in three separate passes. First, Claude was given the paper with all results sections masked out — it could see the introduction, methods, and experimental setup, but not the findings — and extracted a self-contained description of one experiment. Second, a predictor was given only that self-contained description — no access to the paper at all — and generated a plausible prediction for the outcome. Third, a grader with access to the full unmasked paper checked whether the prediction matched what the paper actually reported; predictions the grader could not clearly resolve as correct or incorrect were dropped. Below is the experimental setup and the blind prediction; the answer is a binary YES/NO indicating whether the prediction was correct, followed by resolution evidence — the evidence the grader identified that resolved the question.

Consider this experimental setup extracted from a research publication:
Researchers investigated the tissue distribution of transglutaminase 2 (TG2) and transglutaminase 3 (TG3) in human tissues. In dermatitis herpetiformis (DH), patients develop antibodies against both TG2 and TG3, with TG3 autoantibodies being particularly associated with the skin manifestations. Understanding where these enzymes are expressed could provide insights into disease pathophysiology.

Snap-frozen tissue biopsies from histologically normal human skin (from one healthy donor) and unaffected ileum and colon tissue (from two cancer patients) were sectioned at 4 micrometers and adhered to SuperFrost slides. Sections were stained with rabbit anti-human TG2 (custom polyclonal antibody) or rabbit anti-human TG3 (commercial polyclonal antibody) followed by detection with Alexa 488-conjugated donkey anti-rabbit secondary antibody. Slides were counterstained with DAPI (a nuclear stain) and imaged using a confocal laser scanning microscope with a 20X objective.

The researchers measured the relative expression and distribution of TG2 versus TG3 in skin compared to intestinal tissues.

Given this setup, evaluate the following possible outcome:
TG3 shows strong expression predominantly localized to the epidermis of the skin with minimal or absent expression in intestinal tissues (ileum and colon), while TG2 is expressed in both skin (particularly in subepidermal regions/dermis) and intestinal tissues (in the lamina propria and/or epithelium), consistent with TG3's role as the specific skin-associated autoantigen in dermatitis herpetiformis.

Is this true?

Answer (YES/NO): NO